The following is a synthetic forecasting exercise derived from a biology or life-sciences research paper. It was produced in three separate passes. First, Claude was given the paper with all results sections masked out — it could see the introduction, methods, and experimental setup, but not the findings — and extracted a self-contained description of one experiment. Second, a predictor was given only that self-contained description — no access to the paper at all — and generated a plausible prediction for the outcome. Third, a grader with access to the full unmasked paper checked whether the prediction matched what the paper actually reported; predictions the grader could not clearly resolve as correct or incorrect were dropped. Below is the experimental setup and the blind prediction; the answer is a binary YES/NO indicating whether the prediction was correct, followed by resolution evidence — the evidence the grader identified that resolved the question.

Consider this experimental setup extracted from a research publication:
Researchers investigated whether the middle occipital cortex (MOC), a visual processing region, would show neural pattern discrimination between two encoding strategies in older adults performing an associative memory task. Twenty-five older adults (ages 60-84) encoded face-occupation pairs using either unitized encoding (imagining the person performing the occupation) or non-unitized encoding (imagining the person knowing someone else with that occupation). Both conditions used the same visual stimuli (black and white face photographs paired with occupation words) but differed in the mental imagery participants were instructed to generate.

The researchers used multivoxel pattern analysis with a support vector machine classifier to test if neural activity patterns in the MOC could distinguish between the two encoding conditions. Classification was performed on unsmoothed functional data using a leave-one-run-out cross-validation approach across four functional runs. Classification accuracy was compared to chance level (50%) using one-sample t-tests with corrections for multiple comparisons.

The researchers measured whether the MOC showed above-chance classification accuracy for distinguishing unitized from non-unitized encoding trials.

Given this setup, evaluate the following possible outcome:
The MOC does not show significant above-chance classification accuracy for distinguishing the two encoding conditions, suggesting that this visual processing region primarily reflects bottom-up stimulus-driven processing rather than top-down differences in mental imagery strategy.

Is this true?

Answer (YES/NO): NO